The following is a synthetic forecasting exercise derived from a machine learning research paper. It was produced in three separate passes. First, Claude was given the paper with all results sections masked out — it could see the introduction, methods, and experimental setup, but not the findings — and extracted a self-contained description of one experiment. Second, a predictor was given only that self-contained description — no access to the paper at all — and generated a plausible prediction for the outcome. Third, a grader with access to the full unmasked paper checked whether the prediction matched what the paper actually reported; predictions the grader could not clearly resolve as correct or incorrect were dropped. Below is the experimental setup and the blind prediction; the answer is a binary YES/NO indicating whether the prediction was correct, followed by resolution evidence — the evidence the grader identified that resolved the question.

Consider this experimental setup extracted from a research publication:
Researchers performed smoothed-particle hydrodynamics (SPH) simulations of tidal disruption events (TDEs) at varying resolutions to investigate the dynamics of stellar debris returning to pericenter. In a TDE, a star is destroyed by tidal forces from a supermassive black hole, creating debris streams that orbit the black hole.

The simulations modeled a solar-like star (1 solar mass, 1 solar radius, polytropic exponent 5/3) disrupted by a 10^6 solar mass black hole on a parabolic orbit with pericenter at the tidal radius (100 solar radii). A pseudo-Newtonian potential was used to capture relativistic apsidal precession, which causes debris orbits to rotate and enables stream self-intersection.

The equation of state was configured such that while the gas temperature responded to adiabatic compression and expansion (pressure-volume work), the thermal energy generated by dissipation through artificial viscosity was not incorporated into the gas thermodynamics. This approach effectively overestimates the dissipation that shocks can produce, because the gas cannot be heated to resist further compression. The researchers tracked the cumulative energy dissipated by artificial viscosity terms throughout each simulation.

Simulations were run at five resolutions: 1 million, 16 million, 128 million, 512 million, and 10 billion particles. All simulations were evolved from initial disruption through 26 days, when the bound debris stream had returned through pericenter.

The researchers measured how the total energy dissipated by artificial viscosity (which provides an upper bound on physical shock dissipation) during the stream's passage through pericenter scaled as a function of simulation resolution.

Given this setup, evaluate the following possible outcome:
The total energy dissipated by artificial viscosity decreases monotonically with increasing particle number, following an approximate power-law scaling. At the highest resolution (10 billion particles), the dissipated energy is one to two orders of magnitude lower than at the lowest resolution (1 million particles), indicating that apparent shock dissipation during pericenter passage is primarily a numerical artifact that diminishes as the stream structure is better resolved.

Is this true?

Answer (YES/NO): NO